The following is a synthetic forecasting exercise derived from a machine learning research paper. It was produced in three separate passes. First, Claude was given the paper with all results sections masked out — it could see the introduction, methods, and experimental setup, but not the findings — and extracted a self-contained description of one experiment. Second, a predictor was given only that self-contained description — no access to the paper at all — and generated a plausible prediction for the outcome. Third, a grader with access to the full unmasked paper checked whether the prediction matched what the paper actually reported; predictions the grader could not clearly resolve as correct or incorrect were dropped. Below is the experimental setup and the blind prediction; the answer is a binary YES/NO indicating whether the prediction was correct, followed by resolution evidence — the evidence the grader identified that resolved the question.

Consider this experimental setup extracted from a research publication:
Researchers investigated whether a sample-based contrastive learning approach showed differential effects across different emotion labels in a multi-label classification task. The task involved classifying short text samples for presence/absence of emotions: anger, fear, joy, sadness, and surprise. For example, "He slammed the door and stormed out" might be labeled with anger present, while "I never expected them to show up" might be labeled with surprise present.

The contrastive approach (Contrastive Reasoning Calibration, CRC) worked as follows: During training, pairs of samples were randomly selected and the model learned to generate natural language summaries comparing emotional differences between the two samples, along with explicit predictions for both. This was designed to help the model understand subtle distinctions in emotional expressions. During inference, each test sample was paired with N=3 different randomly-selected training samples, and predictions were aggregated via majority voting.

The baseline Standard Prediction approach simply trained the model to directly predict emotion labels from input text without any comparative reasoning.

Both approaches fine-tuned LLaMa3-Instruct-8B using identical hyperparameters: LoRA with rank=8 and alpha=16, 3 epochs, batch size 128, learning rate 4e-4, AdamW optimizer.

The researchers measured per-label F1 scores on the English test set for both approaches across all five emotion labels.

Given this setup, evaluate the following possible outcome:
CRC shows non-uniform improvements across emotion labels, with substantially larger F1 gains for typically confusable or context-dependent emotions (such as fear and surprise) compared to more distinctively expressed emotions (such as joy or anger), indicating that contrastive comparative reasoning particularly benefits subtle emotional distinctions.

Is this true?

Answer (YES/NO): NO